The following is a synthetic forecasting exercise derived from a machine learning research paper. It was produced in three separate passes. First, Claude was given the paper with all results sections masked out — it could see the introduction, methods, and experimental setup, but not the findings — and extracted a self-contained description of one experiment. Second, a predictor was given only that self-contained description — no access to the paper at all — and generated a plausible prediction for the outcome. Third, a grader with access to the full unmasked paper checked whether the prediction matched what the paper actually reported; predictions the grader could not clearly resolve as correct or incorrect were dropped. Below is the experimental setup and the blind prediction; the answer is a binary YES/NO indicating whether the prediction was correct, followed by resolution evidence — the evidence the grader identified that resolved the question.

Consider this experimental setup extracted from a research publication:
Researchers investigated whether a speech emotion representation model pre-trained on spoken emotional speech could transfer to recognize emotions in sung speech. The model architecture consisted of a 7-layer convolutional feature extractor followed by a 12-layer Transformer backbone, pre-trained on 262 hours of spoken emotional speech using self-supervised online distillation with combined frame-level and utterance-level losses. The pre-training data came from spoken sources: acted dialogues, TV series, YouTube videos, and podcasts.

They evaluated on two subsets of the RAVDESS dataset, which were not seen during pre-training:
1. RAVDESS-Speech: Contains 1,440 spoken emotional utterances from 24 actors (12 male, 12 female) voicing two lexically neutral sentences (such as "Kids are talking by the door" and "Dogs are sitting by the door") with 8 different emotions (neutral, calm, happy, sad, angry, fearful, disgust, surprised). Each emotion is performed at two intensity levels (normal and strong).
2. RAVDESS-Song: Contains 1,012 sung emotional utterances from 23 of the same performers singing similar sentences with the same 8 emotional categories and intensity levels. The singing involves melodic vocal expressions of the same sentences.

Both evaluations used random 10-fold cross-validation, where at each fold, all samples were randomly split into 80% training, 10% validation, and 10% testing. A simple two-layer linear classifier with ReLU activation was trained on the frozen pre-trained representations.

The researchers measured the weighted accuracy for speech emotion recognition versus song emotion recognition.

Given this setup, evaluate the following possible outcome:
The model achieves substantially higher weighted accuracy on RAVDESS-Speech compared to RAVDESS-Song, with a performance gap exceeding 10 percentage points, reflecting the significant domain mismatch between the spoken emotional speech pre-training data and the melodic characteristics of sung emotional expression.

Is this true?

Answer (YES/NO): NO